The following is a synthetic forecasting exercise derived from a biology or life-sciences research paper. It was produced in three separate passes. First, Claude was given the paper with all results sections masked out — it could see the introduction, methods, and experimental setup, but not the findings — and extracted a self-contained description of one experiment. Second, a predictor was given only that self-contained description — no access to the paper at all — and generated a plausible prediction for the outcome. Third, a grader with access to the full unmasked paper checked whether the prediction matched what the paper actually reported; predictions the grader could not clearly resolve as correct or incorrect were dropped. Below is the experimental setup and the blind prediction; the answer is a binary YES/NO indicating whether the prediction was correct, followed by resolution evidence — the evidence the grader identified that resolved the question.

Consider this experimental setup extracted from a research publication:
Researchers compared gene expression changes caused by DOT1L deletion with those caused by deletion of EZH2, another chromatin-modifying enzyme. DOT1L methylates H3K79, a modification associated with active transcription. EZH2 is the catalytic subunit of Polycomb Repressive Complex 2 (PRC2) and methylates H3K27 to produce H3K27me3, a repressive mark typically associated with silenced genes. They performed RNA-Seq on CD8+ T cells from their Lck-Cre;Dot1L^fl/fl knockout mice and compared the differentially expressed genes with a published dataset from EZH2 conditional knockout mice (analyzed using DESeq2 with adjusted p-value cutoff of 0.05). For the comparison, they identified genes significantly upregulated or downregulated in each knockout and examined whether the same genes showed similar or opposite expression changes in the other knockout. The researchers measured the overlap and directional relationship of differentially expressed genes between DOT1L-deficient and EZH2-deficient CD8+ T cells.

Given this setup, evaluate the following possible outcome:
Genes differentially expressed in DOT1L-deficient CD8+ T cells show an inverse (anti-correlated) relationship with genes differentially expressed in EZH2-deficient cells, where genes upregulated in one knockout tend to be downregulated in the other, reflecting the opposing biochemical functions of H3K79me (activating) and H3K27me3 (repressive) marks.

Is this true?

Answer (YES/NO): NO